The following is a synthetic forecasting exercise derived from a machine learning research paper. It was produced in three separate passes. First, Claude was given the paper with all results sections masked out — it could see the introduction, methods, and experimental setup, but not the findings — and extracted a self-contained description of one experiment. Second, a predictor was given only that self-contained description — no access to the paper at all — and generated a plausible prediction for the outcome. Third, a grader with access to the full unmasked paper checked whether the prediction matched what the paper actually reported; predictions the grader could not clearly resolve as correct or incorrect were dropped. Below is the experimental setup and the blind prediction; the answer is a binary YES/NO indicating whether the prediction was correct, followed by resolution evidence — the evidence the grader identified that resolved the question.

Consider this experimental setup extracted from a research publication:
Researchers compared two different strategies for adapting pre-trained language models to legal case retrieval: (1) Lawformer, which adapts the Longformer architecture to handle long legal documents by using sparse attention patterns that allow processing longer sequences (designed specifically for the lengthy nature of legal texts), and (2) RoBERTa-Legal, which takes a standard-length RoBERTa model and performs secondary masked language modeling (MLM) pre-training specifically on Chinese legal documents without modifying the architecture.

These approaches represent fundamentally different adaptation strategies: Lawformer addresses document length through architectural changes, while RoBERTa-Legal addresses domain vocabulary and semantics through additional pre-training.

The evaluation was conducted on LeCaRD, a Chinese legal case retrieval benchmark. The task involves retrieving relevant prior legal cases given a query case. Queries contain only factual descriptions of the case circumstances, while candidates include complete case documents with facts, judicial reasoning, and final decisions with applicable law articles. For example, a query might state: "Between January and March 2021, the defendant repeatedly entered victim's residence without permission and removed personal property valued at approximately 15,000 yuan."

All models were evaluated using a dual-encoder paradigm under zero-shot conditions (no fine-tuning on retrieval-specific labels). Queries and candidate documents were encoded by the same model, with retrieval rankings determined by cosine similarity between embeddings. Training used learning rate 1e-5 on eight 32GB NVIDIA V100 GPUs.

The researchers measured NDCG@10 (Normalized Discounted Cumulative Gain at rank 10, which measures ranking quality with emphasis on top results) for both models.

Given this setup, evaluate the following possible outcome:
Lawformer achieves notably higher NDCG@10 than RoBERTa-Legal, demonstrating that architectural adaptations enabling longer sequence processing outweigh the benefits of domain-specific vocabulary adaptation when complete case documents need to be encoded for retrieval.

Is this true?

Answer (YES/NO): NO